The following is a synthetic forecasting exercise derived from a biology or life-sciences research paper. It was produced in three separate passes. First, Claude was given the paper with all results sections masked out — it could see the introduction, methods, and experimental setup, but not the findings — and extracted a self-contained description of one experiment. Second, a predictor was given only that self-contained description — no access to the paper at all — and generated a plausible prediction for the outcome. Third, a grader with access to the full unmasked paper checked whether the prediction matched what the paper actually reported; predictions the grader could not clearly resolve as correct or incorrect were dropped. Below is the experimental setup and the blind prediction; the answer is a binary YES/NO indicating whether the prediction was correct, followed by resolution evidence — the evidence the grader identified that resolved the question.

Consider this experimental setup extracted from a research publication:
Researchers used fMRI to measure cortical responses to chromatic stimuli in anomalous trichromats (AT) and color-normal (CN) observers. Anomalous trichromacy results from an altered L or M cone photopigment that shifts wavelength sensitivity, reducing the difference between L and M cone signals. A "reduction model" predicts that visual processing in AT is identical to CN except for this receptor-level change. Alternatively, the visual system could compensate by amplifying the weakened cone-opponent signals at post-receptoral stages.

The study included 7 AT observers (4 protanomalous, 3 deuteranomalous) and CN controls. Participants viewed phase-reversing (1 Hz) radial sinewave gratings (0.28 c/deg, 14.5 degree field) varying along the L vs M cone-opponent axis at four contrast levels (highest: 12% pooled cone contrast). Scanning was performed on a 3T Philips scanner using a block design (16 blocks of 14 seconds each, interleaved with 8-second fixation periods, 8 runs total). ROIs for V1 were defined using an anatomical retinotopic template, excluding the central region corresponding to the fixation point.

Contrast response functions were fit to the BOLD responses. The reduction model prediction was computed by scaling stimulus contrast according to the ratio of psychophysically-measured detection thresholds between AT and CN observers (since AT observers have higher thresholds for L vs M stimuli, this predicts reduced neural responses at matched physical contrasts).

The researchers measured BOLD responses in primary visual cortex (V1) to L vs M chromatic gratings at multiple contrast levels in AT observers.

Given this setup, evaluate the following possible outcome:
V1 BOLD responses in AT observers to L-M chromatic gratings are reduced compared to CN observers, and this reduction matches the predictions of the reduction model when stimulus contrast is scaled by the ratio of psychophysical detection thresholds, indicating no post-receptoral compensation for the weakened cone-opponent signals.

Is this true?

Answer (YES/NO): YES